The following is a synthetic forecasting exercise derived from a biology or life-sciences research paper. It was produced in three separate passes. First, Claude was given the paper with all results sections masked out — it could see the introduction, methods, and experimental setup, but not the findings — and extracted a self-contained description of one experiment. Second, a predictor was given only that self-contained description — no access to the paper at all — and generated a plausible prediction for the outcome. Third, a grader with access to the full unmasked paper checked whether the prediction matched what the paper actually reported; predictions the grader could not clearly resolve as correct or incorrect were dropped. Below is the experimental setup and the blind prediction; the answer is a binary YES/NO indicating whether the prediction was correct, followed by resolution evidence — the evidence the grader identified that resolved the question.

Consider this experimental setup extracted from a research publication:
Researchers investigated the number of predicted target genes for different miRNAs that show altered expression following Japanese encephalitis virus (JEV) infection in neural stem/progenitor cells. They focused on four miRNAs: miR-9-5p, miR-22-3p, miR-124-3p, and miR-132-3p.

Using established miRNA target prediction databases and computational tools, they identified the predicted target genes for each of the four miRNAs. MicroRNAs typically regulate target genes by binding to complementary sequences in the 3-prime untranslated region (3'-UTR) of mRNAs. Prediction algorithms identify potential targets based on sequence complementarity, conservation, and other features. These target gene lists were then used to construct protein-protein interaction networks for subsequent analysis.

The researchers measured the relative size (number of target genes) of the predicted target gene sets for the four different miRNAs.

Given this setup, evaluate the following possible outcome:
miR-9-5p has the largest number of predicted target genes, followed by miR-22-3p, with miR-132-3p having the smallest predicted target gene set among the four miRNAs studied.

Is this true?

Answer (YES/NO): NO